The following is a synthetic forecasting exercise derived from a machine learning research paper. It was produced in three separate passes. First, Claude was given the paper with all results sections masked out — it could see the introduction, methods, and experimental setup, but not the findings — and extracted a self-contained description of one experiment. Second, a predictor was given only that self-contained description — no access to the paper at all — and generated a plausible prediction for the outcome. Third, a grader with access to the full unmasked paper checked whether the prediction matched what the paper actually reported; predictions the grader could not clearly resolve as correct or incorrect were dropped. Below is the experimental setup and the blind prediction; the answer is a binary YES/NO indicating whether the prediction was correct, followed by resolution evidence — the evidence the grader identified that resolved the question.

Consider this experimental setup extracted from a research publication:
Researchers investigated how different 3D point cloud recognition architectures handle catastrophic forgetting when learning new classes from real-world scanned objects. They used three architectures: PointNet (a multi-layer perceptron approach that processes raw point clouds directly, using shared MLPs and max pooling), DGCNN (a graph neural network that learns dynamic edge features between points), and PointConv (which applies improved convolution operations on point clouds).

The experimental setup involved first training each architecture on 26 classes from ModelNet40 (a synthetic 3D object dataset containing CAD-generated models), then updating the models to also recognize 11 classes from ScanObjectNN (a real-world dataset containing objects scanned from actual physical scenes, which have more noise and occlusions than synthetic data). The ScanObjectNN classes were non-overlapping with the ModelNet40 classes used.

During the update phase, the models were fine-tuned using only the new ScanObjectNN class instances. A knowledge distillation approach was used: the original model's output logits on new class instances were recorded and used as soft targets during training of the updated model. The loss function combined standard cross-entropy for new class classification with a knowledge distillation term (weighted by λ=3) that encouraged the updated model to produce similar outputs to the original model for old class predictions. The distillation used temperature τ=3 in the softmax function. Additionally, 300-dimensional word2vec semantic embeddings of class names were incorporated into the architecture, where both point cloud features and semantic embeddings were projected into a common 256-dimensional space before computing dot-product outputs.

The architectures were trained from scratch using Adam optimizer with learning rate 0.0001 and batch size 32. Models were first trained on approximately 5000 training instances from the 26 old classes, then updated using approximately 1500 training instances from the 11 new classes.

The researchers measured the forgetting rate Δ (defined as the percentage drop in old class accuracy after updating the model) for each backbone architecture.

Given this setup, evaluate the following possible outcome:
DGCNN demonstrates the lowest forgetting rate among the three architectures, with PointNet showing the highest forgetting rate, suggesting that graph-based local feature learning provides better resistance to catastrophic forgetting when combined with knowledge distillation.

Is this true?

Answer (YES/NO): NO